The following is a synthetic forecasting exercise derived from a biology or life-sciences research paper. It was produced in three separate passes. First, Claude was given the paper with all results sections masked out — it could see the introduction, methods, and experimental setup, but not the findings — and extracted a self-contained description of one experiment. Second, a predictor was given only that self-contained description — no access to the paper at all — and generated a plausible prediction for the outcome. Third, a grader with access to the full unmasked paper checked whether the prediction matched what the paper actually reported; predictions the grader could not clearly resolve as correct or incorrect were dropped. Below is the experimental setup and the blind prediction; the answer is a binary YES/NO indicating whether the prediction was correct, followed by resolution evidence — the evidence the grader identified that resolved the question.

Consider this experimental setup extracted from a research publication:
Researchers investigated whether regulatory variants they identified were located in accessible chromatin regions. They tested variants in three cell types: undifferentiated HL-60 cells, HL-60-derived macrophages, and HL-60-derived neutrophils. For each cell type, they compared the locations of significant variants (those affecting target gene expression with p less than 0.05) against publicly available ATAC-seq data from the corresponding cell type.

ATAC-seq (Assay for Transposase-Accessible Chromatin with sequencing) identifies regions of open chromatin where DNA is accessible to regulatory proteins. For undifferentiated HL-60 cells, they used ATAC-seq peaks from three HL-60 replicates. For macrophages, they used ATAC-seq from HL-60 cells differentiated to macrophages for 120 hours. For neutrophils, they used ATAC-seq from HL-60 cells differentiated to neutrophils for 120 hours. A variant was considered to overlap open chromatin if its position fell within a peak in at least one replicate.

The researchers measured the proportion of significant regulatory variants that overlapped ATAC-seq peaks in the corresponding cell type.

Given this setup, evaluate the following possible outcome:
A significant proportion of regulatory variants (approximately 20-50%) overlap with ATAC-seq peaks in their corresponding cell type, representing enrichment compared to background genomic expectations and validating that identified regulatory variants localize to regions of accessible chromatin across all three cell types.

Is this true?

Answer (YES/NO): YES